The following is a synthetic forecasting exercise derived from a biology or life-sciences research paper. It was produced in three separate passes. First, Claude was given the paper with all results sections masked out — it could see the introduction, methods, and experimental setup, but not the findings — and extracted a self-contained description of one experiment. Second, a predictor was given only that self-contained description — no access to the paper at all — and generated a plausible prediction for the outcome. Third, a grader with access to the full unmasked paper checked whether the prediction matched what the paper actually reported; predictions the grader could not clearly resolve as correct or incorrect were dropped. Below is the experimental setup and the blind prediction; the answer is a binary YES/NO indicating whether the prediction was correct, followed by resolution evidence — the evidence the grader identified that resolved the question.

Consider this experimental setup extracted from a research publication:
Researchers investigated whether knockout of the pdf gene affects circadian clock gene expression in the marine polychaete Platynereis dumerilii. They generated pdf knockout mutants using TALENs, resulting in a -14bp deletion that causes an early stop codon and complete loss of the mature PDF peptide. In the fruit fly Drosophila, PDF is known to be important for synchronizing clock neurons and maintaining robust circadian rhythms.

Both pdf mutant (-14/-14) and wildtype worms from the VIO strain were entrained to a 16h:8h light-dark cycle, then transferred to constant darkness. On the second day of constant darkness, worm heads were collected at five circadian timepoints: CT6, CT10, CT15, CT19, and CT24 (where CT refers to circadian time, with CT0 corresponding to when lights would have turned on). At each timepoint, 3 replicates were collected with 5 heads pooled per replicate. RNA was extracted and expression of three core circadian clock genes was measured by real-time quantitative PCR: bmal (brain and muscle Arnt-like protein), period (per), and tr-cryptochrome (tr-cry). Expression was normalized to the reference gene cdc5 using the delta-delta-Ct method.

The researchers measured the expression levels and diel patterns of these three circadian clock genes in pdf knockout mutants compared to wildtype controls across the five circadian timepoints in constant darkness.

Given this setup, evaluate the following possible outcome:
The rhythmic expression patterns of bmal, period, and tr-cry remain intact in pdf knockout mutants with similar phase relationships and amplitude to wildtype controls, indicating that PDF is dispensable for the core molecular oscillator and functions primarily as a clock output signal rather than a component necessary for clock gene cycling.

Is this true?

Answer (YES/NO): YES